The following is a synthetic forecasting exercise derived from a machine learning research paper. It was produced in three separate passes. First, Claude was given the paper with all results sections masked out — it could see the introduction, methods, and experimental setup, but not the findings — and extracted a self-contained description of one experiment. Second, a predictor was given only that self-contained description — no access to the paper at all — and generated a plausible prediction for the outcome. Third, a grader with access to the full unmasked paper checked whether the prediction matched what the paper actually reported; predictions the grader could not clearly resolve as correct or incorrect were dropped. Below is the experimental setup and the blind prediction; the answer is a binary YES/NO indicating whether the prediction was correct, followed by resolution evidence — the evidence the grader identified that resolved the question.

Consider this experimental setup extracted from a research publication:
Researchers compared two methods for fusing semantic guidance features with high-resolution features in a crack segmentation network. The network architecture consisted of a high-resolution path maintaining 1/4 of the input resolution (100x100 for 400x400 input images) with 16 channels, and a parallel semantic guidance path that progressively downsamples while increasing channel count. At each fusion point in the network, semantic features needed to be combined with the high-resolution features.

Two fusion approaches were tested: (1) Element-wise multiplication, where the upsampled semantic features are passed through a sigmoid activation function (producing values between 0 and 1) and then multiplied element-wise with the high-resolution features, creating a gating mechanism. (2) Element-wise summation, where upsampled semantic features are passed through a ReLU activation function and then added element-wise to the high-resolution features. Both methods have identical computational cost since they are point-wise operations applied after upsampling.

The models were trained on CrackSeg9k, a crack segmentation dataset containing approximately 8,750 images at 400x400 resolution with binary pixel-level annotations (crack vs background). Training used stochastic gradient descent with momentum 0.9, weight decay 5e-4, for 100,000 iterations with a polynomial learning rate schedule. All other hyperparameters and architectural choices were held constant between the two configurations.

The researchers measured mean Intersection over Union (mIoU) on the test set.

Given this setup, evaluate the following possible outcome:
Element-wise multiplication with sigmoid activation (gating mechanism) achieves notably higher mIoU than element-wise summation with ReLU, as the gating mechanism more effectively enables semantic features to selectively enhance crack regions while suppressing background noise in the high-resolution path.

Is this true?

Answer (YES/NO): NO